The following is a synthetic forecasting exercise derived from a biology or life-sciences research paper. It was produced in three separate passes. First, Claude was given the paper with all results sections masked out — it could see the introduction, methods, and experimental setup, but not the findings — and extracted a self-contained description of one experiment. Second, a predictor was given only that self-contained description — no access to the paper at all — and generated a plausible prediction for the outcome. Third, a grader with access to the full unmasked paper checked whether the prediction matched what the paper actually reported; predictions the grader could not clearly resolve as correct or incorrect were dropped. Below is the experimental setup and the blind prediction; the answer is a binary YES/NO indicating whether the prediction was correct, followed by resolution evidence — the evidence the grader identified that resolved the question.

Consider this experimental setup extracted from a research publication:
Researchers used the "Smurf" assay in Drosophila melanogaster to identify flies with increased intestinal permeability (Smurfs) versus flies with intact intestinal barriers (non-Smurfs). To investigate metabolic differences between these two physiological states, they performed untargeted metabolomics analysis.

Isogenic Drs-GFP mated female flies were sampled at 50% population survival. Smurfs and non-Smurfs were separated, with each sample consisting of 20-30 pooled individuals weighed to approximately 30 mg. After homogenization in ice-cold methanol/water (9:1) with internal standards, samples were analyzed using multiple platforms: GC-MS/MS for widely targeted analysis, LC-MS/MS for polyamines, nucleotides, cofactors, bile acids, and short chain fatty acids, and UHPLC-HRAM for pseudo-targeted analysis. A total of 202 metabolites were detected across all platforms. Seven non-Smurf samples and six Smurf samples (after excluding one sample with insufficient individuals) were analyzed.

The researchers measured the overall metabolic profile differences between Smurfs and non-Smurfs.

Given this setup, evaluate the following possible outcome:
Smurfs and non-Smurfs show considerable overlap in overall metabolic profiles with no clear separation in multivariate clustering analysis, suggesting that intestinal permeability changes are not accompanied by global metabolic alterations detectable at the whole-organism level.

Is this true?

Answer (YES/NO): NO